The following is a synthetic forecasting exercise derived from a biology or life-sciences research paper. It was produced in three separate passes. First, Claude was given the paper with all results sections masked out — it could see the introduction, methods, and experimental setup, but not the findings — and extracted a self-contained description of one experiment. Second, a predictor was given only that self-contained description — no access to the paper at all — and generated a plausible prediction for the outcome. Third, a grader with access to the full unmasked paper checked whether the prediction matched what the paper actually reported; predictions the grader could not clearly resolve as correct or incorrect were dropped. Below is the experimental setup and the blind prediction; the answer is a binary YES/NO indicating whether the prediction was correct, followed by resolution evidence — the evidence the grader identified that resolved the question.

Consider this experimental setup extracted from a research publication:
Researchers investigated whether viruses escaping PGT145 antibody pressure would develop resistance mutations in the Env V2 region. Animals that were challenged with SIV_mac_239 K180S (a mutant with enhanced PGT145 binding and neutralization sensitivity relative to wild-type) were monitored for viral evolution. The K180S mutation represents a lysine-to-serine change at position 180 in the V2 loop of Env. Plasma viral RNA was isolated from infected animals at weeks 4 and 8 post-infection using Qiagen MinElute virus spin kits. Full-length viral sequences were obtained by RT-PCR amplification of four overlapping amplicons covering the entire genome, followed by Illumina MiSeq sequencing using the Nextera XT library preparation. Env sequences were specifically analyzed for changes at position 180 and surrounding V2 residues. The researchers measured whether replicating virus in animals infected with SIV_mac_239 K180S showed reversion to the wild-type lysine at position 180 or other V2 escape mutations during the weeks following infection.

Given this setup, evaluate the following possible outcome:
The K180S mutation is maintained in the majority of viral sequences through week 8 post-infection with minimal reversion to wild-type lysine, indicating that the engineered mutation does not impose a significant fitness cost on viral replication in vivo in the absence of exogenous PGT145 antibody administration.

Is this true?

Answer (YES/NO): YES